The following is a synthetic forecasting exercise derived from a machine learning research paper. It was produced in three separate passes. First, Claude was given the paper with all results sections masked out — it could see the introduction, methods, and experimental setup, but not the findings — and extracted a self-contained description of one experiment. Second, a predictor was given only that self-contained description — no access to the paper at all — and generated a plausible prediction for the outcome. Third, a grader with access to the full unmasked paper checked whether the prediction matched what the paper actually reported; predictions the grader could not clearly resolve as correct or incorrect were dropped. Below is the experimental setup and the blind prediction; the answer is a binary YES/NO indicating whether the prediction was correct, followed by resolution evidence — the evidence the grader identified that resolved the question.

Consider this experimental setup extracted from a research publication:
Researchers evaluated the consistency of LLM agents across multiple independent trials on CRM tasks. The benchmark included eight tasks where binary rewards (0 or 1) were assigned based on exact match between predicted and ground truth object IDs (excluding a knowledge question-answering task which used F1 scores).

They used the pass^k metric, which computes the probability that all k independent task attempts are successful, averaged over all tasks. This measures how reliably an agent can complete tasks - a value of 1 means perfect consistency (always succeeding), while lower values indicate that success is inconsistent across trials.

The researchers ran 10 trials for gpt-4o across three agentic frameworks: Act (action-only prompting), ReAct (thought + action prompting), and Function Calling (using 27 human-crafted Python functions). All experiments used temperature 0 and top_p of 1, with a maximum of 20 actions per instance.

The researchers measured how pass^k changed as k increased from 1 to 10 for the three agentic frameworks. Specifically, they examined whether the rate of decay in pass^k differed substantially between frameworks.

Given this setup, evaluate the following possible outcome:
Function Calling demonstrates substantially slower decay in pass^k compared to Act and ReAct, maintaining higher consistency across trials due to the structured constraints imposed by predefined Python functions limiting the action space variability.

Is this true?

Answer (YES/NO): NO